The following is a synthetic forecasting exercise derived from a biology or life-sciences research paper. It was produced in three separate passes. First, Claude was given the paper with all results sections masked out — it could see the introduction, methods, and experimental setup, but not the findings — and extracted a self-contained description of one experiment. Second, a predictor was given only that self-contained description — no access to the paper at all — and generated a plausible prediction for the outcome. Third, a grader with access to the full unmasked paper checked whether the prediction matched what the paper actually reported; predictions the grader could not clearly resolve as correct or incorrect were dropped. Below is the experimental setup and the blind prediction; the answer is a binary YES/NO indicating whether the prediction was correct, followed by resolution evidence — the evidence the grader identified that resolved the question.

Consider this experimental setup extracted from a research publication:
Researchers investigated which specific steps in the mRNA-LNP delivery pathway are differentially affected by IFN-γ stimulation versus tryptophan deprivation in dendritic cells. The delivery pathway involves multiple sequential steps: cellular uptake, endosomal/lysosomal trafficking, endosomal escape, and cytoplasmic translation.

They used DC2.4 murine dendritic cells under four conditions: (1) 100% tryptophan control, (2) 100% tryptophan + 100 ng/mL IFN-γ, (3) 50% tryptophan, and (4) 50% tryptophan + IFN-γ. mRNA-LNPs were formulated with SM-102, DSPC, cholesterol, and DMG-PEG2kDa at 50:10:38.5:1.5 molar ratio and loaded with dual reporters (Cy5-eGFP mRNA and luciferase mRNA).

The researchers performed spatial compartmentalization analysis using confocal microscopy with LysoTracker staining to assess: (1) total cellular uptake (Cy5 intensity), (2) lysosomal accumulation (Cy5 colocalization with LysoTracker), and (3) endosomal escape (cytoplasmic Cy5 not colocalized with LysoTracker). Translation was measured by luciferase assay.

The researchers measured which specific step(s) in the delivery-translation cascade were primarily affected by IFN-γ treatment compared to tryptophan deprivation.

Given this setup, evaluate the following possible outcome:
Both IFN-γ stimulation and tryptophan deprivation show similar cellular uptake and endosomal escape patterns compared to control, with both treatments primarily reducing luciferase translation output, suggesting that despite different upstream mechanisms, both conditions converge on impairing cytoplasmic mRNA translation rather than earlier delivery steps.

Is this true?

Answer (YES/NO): NO